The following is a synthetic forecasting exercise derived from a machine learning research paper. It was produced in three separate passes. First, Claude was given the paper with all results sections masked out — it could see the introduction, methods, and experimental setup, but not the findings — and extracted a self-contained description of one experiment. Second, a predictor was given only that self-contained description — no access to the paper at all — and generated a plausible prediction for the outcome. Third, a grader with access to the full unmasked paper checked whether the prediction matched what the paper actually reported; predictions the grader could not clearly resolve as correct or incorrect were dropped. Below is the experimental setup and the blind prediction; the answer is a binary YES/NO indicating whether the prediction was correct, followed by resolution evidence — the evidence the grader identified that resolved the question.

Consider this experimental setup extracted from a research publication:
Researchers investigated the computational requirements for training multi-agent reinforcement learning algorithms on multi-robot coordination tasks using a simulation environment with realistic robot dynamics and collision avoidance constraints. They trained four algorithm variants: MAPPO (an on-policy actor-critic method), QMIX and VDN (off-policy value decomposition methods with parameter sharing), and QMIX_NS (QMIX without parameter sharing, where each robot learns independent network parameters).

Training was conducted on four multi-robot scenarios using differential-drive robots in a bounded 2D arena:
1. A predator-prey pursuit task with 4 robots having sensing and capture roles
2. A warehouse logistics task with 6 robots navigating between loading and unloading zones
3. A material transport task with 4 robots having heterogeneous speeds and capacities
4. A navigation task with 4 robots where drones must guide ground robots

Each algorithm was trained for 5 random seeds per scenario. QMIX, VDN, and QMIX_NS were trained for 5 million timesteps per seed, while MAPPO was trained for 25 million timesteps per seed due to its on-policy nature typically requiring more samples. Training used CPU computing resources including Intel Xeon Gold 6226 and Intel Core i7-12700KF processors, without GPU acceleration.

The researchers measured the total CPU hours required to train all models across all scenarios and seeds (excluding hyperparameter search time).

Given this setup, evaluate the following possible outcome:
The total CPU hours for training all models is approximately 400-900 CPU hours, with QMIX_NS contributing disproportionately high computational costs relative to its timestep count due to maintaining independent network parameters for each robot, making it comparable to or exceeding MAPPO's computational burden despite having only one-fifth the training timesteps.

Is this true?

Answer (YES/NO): NO